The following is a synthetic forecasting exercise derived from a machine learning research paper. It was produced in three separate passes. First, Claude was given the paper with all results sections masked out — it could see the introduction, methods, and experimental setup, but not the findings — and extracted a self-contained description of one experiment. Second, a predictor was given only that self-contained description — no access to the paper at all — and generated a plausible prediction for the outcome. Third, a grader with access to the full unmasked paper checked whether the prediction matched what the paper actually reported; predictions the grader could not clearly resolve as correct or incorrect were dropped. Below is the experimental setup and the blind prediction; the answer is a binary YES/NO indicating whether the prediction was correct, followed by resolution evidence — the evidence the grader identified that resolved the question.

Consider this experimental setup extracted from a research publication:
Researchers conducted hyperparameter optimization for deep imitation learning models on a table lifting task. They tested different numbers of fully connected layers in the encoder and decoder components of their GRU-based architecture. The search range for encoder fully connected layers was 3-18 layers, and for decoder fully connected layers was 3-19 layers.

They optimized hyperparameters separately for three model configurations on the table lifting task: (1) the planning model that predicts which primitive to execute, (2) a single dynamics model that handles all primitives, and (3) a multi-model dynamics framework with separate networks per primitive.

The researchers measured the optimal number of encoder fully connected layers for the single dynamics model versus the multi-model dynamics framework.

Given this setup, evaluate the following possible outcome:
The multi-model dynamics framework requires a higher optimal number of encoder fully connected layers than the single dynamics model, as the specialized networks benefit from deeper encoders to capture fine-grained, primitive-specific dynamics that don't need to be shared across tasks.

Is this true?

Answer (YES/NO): NO